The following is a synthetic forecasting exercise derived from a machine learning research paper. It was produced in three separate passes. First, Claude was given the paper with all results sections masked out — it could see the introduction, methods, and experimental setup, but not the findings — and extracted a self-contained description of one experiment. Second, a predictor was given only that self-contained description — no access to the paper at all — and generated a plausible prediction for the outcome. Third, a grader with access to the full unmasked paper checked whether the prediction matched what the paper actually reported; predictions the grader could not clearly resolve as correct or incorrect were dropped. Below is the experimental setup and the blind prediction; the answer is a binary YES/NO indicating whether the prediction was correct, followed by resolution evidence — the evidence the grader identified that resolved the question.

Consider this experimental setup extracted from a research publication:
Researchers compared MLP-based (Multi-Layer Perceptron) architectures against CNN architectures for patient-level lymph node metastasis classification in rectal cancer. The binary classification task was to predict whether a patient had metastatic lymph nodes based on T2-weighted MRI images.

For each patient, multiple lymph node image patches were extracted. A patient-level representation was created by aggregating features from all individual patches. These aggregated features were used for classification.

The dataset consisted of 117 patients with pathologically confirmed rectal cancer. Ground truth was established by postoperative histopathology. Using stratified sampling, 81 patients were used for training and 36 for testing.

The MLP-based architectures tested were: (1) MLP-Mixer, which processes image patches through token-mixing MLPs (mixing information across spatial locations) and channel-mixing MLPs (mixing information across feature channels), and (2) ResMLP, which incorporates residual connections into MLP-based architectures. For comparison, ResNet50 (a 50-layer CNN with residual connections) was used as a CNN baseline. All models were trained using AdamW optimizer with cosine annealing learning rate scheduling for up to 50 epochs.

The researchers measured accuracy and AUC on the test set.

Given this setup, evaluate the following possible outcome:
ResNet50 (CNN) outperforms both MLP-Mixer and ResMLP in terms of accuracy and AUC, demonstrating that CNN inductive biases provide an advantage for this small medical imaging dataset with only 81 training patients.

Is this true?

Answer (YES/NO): YES